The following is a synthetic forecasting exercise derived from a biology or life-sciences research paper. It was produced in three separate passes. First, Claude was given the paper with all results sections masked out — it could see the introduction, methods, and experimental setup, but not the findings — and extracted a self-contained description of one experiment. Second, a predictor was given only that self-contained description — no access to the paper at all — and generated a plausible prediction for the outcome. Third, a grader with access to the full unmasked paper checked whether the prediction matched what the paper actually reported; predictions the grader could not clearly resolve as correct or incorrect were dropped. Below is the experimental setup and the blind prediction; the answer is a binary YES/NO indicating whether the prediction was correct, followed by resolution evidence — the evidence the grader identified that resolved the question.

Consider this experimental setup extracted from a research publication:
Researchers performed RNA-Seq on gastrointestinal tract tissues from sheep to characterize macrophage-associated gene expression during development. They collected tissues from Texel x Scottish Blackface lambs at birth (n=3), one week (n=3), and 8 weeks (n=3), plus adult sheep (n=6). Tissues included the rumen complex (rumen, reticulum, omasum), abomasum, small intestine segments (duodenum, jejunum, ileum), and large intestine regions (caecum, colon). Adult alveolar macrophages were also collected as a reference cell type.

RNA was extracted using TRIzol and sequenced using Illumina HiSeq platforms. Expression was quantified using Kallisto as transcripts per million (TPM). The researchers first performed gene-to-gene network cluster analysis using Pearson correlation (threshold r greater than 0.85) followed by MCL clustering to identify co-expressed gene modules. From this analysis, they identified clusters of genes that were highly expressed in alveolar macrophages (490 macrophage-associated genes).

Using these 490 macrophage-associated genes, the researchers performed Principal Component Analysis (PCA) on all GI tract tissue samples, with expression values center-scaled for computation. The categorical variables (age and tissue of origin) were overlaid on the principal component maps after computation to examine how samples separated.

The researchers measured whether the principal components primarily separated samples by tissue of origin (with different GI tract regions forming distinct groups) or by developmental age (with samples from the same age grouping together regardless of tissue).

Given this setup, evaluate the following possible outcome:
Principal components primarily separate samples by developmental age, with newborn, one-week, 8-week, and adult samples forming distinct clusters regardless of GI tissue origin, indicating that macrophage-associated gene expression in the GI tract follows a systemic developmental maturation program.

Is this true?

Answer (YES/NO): NO